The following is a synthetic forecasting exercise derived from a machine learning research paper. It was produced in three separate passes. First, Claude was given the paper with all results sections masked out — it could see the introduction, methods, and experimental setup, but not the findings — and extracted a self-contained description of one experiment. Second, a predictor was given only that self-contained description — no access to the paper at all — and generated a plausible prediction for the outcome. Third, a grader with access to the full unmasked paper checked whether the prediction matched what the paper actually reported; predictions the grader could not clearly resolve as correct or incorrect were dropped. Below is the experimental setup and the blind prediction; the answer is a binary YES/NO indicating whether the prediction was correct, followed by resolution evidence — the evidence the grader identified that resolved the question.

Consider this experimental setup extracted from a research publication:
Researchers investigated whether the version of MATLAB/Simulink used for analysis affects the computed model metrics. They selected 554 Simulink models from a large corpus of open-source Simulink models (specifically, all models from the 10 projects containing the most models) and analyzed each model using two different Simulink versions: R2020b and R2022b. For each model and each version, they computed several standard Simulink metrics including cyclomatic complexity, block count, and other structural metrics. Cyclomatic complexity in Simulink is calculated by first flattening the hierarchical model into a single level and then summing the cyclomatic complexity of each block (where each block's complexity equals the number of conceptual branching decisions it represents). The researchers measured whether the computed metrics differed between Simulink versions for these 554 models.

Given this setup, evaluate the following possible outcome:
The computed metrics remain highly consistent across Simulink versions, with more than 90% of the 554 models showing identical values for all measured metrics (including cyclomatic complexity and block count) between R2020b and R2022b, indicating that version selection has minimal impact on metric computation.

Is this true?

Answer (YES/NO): YES